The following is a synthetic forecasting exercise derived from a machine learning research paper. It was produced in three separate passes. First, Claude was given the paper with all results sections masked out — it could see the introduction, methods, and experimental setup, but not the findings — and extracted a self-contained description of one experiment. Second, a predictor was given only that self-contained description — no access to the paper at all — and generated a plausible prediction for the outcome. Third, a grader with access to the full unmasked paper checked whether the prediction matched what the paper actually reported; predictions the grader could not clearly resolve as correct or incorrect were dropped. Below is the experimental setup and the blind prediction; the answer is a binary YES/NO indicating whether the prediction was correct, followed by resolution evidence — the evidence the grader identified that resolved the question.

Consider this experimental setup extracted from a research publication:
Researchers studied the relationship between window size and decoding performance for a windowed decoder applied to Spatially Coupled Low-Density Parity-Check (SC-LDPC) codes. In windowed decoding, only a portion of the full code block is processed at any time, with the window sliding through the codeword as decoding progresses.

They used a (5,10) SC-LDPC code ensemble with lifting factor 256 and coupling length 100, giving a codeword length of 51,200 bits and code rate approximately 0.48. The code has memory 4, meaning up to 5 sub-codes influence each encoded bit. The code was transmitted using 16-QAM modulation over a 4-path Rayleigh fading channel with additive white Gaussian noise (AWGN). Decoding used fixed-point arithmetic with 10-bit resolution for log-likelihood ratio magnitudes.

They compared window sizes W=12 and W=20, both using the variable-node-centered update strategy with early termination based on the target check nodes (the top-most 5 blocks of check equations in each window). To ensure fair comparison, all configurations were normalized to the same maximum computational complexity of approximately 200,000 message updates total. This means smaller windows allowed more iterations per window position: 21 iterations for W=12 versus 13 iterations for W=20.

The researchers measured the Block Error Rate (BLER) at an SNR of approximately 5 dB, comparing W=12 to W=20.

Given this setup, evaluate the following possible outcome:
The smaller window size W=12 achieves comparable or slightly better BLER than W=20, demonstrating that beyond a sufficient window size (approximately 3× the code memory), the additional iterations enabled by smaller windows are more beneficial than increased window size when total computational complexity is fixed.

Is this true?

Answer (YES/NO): NO